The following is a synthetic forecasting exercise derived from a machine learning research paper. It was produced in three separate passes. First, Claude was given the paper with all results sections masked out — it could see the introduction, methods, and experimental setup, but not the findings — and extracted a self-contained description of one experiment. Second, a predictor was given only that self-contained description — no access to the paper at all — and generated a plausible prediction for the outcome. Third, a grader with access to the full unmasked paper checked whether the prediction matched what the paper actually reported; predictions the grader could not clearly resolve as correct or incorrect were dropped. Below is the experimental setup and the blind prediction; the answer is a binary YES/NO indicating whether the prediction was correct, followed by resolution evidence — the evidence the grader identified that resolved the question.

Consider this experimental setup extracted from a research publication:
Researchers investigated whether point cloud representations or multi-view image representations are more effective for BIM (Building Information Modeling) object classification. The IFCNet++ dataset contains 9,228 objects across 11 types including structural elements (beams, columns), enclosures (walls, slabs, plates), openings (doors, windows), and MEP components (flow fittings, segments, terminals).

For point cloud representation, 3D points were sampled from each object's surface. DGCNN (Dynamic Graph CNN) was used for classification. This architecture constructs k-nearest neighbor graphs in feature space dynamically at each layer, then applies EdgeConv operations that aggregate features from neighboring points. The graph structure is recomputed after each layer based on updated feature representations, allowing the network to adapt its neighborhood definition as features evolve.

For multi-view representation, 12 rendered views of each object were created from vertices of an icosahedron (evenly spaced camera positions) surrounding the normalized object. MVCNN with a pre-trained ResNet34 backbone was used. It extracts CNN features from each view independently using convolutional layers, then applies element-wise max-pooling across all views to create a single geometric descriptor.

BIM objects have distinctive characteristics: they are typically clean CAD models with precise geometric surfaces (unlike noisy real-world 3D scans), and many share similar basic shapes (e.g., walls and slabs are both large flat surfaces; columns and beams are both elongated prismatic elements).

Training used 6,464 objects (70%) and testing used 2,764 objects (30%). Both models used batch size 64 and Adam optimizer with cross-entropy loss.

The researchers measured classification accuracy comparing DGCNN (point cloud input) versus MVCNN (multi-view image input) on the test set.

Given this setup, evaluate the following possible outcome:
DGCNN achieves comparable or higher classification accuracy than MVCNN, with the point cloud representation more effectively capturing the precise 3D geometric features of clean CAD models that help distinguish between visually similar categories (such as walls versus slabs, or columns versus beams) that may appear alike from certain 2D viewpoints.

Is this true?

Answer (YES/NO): YES